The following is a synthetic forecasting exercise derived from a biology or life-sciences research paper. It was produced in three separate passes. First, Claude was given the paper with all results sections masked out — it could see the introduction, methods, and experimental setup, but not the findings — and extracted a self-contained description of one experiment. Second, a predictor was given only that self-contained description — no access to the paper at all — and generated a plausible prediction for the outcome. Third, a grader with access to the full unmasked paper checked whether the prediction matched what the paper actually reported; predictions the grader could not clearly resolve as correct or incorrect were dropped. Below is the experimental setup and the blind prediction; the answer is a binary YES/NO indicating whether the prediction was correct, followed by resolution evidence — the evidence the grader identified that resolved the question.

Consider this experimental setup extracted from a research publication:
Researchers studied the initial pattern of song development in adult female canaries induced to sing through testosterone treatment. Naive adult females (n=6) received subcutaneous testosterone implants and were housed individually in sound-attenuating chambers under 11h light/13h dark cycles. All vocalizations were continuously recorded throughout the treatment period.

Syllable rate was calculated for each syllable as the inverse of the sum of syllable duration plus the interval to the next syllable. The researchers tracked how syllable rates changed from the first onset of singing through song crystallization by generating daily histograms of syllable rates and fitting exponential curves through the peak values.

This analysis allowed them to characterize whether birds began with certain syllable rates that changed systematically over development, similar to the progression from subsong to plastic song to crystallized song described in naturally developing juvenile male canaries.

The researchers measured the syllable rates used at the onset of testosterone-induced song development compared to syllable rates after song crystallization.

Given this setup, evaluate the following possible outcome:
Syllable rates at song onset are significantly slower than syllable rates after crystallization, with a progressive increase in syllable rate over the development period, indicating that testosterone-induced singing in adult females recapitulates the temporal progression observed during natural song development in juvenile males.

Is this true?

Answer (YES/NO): NO